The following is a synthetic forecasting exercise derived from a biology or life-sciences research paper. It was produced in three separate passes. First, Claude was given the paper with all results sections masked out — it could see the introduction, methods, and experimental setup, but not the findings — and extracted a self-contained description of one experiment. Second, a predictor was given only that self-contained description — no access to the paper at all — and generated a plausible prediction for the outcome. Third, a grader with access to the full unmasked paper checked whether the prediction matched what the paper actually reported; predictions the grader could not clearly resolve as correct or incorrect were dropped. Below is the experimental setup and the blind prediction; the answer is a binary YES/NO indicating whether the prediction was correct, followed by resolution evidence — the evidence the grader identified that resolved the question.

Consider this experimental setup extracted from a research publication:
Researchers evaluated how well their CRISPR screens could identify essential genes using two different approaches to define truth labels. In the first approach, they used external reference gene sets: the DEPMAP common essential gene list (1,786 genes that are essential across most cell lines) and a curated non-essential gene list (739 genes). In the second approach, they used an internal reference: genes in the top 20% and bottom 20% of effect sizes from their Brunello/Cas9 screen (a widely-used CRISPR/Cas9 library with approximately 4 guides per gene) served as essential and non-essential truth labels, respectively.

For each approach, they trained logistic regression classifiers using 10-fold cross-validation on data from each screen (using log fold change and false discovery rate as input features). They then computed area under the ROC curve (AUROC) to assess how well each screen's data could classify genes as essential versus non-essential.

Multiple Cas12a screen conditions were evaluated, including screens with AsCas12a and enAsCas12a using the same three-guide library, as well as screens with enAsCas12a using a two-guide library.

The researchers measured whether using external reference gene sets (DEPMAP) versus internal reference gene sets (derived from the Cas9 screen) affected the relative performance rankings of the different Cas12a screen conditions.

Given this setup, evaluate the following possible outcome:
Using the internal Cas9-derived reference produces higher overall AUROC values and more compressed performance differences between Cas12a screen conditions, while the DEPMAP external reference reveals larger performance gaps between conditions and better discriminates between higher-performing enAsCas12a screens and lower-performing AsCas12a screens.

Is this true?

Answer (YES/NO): NO